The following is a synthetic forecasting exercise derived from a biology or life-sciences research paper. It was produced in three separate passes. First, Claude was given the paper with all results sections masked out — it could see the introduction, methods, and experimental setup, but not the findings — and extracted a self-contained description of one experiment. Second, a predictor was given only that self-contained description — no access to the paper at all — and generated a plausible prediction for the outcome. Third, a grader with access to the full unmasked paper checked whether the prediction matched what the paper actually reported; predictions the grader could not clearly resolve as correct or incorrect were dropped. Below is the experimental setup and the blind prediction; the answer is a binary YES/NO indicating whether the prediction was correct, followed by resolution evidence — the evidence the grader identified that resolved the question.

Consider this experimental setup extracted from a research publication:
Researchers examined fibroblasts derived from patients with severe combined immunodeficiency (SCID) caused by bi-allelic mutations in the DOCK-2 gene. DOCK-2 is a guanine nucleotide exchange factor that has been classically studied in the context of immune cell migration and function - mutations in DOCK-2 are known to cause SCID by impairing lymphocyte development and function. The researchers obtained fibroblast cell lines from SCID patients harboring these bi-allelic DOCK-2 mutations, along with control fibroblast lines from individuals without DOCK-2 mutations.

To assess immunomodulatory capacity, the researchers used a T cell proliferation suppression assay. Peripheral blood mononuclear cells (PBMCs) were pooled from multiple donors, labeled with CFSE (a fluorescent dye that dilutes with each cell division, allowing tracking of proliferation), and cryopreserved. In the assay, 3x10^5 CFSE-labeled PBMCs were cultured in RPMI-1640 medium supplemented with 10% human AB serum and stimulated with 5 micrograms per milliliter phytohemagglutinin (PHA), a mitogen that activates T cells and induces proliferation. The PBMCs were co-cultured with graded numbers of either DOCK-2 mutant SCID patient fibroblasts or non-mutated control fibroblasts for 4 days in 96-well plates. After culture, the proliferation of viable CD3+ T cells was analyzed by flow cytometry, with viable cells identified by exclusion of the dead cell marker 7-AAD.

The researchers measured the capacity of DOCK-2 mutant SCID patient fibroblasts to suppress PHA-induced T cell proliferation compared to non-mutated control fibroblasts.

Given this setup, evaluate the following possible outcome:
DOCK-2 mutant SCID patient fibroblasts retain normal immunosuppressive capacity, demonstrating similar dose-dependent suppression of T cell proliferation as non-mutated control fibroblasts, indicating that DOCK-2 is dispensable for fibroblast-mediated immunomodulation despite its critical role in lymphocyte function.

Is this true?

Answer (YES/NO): NO